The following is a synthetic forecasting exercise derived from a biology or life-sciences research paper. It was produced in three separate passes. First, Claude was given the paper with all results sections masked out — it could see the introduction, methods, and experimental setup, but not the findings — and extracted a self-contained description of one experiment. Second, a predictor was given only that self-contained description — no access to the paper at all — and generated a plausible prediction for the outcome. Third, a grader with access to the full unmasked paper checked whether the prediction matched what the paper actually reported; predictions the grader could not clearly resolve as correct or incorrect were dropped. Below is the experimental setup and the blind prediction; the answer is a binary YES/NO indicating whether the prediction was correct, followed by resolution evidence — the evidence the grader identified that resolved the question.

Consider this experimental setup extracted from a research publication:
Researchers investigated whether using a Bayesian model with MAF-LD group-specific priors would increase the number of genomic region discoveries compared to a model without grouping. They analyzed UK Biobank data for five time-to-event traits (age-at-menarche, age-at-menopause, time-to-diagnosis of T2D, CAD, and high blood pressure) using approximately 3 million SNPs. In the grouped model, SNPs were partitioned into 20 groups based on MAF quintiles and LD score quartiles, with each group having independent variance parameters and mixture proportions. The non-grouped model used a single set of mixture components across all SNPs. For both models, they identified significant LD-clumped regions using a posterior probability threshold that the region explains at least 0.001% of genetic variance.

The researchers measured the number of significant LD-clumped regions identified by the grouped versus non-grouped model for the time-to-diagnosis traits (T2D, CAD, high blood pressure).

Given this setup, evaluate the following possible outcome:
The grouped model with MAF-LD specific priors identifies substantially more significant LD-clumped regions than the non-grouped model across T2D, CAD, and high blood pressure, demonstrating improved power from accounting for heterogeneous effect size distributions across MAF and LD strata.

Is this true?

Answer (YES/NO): YES